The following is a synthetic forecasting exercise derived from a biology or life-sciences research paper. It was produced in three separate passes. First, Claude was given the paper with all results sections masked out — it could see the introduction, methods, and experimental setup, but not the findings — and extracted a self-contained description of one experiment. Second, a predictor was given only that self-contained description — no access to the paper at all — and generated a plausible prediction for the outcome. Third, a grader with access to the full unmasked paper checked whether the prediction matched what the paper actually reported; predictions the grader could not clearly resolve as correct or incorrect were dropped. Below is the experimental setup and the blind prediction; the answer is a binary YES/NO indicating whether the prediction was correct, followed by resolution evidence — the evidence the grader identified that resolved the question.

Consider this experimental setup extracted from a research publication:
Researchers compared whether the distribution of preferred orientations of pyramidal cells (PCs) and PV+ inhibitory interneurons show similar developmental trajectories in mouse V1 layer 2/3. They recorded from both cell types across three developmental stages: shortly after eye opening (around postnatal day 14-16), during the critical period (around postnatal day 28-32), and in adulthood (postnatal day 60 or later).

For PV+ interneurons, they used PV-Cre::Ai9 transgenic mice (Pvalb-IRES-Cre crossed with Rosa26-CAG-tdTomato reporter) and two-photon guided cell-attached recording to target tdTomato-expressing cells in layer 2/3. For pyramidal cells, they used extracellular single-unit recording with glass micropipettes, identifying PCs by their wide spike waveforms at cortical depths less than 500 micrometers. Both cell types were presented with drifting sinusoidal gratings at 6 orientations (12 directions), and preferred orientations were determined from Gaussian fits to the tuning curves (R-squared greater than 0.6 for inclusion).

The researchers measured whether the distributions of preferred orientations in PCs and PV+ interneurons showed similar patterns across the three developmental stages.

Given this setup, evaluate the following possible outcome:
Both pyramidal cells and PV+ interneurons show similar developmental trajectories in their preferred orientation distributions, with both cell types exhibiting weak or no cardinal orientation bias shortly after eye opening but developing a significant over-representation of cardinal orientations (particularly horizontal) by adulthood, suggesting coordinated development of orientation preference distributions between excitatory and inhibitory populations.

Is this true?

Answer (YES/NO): NO